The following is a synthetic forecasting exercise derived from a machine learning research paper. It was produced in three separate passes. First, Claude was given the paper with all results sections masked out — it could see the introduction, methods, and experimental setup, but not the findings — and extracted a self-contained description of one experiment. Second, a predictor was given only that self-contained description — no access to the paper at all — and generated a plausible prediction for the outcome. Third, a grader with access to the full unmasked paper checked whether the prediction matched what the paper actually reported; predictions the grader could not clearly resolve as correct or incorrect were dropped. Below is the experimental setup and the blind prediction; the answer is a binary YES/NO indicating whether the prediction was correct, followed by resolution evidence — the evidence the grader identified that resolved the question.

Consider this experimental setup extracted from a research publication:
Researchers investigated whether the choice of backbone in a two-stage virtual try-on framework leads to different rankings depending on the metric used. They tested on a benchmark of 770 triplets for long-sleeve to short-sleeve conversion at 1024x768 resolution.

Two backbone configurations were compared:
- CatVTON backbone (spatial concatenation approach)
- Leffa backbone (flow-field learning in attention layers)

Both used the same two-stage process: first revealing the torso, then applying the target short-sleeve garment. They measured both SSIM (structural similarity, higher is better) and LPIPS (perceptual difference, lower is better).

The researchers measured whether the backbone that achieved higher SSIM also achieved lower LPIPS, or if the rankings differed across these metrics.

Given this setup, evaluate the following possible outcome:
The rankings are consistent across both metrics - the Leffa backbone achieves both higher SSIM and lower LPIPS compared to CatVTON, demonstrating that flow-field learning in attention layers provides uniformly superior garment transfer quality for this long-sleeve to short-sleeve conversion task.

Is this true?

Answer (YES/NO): NO